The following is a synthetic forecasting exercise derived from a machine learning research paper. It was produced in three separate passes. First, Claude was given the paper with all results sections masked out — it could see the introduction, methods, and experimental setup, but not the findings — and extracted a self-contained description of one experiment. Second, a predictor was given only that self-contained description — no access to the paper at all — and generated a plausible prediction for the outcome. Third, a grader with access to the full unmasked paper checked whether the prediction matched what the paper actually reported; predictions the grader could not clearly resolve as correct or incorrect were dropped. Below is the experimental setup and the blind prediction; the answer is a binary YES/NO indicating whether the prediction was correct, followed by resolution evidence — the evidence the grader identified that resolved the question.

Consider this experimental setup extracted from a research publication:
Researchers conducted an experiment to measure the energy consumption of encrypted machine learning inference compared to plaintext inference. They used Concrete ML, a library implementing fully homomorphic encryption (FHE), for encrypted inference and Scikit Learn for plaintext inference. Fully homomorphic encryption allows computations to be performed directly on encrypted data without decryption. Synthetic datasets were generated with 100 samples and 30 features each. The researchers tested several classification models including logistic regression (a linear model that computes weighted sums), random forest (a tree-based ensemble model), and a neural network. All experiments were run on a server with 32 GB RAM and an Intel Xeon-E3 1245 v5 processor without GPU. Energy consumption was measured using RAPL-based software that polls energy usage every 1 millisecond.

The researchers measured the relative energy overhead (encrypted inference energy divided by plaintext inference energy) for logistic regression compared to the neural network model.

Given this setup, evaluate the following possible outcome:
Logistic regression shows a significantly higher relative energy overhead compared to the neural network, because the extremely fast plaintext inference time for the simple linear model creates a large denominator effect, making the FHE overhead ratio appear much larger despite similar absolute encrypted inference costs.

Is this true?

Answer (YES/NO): NO